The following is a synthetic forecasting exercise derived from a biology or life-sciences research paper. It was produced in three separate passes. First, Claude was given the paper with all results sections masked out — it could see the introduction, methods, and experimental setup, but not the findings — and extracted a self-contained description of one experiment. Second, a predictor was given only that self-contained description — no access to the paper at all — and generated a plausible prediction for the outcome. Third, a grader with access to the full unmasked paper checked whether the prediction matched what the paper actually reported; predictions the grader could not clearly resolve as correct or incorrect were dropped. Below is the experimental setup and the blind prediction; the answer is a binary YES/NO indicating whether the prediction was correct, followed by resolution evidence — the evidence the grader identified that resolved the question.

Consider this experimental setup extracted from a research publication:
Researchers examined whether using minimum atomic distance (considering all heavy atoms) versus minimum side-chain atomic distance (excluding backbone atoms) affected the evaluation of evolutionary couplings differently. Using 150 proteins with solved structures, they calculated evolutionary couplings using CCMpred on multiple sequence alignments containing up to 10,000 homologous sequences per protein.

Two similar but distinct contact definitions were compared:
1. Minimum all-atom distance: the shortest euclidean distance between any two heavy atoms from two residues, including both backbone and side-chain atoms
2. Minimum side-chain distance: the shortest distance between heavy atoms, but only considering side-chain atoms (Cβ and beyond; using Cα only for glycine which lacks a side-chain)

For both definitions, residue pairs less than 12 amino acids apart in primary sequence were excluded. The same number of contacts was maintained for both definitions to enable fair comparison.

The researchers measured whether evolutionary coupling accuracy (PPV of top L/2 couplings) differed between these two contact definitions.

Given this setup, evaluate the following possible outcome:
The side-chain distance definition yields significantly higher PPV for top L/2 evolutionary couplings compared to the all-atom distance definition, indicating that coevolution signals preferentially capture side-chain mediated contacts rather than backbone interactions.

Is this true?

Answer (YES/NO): YES